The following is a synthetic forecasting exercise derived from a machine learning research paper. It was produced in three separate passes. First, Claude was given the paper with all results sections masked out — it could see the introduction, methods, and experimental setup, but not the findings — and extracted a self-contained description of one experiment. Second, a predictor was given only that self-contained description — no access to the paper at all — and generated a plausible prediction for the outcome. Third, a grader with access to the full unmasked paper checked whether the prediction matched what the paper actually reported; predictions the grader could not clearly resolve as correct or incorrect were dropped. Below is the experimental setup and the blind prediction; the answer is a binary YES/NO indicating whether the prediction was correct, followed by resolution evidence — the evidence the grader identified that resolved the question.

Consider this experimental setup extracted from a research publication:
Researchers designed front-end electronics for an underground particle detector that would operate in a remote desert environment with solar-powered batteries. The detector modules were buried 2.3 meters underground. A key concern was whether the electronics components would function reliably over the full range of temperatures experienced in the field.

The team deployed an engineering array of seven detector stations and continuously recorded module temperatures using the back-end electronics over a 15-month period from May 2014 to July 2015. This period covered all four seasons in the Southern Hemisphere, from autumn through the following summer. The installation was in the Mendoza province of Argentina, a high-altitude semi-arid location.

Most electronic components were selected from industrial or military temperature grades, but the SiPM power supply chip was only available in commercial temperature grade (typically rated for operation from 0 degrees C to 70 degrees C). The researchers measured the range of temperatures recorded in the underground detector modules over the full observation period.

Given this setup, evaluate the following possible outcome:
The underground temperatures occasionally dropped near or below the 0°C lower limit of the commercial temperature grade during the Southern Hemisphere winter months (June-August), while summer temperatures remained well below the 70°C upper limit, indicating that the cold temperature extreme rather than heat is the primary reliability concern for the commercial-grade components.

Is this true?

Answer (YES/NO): NO